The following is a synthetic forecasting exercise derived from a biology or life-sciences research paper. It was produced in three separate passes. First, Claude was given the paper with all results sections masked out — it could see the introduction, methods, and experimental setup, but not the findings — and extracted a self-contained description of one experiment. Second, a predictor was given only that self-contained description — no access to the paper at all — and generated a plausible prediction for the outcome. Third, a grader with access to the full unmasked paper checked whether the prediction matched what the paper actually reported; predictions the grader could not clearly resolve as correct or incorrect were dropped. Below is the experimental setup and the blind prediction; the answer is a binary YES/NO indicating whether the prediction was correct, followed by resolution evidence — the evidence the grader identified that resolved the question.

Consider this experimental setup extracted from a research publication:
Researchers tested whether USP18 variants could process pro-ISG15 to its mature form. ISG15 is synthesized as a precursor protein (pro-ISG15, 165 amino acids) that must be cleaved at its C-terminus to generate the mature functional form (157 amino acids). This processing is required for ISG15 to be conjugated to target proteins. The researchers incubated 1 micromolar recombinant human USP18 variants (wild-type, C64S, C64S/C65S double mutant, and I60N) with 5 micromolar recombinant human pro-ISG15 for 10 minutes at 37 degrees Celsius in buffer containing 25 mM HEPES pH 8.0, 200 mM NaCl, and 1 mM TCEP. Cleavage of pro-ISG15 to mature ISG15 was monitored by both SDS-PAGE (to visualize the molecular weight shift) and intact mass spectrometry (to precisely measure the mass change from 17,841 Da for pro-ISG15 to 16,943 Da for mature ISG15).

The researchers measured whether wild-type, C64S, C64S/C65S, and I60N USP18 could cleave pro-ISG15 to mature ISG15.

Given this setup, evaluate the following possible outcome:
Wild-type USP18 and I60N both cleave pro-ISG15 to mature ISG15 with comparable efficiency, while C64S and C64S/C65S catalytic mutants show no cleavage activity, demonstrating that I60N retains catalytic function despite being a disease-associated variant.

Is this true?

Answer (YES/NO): YES